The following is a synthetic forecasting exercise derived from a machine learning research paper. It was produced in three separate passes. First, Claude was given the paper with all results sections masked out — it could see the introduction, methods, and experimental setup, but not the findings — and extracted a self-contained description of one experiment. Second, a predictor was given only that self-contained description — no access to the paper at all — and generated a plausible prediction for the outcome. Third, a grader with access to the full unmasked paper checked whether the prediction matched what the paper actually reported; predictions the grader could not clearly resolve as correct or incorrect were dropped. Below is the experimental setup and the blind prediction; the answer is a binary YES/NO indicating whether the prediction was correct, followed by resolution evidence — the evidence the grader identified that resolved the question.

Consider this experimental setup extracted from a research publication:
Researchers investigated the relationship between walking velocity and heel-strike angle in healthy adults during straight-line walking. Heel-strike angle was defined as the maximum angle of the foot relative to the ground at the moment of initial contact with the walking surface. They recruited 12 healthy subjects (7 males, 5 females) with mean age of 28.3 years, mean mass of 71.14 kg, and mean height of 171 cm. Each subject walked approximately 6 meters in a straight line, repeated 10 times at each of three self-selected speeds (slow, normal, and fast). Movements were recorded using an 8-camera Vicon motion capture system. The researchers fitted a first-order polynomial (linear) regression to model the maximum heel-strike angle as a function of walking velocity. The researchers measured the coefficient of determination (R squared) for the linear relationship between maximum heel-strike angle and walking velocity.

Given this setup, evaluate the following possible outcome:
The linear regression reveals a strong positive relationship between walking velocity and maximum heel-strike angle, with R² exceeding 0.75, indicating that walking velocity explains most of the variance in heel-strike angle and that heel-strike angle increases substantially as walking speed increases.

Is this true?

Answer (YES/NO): NO